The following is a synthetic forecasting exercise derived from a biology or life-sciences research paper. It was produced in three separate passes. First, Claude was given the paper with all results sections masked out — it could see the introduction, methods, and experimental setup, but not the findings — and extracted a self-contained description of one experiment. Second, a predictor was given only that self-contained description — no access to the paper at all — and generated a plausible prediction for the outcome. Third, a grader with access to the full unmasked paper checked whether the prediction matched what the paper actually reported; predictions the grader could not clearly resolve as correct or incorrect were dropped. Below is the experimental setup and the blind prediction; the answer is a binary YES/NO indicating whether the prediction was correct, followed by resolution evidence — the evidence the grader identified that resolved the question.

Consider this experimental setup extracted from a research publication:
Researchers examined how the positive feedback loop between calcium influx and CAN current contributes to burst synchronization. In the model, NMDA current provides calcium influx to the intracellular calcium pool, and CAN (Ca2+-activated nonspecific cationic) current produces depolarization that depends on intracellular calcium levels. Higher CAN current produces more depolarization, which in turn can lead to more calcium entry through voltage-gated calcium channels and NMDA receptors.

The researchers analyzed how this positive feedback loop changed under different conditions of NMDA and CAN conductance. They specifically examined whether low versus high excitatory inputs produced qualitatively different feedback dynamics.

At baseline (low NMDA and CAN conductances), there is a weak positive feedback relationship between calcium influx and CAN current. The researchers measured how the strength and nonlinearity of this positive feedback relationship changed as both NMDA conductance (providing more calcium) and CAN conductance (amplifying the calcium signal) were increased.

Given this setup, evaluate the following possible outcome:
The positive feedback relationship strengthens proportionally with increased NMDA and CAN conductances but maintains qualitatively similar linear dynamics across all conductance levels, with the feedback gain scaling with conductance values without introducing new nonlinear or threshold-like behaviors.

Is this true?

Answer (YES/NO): NO